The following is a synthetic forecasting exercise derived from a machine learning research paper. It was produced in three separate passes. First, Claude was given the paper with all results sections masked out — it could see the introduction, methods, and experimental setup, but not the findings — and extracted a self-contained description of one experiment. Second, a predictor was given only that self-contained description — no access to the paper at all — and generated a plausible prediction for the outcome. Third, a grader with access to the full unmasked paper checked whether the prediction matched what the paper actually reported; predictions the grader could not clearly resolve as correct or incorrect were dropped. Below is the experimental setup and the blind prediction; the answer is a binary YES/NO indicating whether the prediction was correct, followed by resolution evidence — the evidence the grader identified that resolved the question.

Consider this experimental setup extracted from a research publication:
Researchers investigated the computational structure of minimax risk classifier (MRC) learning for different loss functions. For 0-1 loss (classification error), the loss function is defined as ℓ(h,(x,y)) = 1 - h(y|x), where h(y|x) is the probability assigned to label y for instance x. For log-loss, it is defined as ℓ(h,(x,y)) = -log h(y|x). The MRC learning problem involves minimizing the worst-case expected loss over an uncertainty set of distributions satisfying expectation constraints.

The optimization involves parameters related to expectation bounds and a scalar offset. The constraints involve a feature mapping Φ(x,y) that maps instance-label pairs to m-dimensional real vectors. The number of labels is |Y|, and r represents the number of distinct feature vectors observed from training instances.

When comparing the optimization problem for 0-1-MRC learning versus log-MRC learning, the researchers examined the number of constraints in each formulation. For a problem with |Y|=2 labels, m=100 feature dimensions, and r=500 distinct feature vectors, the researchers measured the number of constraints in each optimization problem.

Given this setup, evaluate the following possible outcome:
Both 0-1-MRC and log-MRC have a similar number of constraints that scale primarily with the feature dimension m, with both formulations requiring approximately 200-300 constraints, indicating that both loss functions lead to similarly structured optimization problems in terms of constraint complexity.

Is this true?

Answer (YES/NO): NO